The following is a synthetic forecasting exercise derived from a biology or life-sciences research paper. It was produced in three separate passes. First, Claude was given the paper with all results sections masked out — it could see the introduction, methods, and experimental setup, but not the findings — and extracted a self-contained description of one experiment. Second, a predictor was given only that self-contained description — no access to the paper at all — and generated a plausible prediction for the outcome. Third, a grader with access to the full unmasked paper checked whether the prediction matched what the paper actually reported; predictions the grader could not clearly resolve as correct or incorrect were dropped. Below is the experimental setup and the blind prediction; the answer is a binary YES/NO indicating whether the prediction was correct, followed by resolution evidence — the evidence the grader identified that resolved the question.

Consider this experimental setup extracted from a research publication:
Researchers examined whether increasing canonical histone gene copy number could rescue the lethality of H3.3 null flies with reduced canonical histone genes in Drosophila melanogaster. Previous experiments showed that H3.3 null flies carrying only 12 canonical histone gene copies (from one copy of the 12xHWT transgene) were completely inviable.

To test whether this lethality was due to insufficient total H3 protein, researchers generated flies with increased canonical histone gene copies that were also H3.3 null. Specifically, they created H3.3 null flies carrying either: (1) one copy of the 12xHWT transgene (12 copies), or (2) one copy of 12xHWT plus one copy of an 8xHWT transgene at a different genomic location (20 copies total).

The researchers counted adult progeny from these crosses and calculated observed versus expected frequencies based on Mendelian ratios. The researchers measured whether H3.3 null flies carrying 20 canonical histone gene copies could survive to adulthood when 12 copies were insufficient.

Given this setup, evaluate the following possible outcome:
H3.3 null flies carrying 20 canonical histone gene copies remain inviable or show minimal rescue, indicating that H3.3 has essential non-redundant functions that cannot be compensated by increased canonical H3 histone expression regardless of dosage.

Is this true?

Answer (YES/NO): NO